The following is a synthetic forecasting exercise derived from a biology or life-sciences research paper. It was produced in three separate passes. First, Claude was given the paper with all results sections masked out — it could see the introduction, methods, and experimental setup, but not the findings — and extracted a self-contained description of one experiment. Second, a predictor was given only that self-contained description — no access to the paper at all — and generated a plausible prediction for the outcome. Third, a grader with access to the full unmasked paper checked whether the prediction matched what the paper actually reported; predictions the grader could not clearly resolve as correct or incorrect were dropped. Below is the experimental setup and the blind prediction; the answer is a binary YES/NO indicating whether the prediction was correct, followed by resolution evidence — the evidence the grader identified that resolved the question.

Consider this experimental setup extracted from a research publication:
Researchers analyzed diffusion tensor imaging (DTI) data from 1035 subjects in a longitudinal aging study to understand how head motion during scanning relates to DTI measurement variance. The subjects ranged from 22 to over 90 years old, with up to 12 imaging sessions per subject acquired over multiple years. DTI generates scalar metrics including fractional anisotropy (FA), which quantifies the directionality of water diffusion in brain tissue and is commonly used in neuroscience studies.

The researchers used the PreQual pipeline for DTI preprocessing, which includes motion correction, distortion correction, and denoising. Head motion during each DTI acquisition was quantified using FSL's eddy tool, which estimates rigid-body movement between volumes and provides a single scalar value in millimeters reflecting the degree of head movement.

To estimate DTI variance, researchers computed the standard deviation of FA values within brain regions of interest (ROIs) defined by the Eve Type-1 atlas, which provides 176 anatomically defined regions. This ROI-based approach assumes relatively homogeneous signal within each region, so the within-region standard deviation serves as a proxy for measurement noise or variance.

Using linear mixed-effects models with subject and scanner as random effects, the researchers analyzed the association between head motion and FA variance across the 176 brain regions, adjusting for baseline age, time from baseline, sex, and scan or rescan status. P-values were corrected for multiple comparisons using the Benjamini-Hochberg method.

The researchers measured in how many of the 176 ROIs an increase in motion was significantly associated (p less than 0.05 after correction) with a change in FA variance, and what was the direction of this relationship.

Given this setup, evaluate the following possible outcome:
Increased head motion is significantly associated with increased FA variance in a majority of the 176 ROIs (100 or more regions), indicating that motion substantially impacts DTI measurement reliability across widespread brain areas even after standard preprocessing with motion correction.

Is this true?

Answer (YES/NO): NO